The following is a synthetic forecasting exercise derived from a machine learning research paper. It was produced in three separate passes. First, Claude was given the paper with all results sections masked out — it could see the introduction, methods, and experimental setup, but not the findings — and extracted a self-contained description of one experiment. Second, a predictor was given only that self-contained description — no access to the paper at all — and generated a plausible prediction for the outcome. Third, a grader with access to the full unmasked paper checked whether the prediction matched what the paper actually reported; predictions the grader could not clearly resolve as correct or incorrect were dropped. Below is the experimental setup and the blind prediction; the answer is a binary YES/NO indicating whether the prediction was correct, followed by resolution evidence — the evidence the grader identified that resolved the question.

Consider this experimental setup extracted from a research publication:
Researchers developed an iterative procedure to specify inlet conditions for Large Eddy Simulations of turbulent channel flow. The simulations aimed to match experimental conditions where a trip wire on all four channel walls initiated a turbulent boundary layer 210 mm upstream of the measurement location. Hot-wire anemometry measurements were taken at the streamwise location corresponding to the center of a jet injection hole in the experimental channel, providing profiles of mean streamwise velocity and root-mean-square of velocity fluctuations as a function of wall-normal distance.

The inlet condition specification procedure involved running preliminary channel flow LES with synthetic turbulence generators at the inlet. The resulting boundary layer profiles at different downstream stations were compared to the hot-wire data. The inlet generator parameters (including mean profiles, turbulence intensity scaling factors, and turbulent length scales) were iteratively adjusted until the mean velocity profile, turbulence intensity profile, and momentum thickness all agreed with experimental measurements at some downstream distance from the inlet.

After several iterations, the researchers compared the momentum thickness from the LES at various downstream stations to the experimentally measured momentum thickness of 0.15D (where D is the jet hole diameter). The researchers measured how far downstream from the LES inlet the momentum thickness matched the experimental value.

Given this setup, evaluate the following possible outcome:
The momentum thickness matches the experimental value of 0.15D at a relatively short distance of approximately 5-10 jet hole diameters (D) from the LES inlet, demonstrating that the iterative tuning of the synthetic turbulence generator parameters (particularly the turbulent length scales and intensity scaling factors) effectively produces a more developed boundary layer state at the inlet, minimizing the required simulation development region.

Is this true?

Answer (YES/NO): NO